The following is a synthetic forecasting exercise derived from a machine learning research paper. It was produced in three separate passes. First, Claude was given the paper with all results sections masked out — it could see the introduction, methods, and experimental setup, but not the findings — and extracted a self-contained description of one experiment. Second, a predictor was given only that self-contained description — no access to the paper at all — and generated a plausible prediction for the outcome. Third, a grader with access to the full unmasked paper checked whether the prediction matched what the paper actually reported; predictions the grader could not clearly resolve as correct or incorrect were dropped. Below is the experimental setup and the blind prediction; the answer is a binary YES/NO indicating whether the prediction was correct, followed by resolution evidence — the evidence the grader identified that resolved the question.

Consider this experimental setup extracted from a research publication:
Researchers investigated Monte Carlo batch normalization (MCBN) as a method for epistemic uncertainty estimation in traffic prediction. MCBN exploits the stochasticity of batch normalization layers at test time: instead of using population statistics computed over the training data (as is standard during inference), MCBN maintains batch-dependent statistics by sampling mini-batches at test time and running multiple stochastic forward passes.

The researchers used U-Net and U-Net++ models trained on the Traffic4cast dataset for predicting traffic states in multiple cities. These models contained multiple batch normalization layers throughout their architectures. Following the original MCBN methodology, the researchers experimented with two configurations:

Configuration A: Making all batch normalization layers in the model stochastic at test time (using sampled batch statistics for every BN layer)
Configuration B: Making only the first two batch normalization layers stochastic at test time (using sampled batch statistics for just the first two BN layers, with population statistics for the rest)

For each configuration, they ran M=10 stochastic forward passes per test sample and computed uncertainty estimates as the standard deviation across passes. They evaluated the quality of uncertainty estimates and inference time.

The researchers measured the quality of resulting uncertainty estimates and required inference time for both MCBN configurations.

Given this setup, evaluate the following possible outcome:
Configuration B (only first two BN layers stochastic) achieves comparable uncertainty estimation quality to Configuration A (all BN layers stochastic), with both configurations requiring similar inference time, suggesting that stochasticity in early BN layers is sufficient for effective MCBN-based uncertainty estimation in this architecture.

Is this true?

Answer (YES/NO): NO